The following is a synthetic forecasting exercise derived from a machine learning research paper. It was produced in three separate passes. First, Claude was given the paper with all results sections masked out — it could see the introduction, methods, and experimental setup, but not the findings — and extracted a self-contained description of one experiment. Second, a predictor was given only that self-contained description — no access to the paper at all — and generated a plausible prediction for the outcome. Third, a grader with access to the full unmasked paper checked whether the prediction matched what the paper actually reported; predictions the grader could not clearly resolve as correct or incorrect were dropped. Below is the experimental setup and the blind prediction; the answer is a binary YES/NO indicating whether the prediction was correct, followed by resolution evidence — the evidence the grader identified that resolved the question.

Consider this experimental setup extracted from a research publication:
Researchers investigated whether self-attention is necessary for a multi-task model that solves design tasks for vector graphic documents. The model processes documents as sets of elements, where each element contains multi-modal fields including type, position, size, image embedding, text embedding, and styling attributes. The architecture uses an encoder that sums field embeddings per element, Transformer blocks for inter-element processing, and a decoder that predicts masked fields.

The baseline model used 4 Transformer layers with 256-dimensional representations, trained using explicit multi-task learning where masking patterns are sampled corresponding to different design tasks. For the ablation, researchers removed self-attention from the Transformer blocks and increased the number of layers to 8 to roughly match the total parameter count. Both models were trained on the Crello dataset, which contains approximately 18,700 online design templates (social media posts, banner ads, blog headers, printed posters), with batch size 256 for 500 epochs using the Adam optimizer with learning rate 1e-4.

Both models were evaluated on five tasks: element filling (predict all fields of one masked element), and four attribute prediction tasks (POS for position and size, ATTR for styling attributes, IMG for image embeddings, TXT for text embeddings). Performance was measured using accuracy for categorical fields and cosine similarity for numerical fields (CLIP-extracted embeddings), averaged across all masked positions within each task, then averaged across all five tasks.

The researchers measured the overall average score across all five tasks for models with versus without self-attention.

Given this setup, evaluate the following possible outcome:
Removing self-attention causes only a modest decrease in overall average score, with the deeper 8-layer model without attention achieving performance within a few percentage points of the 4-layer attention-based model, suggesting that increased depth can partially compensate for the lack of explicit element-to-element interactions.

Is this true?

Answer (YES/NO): NO